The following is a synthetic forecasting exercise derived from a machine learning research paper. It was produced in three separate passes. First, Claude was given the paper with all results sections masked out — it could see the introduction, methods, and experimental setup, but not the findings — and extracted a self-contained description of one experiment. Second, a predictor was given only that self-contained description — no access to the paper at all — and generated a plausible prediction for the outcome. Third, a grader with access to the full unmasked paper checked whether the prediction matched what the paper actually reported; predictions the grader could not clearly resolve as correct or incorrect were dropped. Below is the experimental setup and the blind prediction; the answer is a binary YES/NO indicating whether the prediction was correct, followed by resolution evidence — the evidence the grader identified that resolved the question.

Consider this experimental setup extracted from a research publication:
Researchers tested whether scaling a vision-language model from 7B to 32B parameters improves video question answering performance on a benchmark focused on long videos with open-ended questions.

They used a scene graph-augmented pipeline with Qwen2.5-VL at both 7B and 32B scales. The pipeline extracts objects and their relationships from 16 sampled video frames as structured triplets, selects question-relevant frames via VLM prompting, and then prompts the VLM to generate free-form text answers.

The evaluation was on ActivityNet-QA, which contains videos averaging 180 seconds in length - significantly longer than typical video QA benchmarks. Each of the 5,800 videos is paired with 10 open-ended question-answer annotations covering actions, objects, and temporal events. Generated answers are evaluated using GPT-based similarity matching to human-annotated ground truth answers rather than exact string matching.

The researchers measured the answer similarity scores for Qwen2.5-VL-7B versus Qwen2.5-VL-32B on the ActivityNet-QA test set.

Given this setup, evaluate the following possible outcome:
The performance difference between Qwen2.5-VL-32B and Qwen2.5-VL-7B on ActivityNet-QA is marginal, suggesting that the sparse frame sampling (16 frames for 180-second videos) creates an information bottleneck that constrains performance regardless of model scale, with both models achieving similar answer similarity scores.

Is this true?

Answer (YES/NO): YES